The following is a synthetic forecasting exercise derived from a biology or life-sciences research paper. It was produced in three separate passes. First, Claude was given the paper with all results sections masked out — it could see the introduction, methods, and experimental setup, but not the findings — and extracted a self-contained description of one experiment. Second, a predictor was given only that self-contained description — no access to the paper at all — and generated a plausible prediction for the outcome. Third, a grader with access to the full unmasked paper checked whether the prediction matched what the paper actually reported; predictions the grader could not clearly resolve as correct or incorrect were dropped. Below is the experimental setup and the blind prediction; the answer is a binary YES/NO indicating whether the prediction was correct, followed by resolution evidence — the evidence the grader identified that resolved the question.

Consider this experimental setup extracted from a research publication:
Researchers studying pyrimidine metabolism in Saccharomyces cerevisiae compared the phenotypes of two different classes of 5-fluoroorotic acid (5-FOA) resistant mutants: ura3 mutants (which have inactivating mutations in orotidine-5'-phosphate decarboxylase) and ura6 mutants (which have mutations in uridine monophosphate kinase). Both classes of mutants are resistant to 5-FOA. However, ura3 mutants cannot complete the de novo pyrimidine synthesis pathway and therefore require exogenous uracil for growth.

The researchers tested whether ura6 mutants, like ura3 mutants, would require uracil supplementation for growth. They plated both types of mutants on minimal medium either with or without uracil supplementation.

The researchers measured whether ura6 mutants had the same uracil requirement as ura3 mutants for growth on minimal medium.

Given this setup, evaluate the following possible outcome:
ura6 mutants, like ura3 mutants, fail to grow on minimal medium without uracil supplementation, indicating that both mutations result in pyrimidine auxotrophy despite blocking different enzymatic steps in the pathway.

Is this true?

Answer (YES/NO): NO